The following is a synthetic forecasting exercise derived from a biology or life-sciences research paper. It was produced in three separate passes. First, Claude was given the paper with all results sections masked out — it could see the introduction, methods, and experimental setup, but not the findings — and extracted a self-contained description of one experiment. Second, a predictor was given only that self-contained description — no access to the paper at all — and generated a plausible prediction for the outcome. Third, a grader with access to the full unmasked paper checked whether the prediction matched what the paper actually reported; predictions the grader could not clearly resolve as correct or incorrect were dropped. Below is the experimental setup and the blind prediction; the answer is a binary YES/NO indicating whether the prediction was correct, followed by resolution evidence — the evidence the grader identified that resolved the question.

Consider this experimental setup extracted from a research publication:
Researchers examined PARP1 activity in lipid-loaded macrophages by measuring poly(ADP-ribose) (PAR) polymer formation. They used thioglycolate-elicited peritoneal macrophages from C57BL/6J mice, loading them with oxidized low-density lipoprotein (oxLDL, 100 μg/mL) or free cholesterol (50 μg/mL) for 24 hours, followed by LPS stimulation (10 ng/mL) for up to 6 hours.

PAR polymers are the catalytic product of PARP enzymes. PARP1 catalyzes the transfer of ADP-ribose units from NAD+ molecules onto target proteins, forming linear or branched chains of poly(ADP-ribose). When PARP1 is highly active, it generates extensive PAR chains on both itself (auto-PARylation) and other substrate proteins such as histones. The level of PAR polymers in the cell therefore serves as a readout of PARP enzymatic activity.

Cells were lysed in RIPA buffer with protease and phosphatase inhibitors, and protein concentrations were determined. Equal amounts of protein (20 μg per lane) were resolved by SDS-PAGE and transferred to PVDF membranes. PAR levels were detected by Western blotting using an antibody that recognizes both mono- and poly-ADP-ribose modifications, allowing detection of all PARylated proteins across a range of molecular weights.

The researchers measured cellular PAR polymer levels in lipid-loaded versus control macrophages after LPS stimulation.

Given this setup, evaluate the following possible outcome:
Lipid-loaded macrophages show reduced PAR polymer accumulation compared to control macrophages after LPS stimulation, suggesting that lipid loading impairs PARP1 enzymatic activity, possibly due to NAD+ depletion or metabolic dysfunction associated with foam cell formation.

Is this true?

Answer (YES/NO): NO